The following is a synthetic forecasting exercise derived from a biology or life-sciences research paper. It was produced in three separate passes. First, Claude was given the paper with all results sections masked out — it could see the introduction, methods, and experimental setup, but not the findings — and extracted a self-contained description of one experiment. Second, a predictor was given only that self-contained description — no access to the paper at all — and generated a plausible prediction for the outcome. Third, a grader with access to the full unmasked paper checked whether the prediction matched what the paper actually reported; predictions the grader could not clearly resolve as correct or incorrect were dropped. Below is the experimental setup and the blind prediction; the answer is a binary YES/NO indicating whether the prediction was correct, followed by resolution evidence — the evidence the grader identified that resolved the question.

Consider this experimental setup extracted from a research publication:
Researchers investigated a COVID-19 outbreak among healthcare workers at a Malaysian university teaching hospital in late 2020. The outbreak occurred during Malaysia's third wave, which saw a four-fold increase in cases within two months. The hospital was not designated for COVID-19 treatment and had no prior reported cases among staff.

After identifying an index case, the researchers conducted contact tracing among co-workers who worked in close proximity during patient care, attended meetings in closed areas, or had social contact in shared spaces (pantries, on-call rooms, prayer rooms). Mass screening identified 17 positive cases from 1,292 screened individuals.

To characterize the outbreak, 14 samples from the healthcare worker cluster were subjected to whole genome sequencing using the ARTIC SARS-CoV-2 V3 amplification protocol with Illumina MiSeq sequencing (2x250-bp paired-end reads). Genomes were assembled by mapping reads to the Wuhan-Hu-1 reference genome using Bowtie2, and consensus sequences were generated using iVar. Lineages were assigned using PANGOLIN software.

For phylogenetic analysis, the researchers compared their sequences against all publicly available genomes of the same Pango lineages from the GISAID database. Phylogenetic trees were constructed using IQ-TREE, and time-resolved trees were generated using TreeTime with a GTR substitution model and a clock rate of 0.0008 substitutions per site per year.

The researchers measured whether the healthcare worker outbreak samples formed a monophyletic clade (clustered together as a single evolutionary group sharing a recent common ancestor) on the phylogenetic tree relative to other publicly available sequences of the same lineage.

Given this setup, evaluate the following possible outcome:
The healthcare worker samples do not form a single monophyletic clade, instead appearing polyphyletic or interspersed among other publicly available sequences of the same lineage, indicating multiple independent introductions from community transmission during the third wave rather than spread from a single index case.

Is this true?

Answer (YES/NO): NO